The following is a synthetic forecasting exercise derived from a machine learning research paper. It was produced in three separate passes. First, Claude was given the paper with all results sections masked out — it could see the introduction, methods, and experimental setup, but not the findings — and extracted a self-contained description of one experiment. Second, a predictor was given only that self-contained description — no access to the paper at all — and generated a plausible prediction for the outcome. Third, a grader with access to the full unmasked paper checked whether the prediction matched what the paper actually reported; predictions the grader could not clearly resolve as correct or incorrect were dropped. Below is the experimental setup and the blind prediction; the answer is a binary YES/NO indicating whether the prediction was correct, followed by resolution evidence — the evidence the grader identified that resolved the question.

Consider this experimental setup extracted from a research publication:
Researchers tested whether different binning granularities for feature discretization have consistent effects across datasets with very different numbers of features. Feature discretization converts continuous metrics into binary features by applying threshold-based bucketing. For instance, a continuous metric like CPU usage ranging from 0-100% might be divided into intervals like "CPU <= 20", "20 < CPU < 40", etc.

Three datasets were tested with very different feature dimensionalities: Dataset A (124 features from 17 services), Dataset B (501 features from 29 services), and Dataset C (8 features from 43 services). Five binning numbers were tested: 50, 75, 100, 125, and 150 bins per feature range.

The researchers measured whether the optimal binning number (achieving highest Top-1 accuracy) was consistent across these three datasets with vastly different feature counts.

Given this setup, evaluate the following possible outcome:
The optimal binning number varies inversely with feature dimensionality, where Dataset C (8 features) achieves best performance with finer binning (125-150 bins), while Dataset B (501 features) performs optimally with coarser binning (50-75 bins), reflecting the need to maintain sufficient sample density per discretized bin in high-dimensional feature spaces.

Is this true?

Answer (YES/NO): NO